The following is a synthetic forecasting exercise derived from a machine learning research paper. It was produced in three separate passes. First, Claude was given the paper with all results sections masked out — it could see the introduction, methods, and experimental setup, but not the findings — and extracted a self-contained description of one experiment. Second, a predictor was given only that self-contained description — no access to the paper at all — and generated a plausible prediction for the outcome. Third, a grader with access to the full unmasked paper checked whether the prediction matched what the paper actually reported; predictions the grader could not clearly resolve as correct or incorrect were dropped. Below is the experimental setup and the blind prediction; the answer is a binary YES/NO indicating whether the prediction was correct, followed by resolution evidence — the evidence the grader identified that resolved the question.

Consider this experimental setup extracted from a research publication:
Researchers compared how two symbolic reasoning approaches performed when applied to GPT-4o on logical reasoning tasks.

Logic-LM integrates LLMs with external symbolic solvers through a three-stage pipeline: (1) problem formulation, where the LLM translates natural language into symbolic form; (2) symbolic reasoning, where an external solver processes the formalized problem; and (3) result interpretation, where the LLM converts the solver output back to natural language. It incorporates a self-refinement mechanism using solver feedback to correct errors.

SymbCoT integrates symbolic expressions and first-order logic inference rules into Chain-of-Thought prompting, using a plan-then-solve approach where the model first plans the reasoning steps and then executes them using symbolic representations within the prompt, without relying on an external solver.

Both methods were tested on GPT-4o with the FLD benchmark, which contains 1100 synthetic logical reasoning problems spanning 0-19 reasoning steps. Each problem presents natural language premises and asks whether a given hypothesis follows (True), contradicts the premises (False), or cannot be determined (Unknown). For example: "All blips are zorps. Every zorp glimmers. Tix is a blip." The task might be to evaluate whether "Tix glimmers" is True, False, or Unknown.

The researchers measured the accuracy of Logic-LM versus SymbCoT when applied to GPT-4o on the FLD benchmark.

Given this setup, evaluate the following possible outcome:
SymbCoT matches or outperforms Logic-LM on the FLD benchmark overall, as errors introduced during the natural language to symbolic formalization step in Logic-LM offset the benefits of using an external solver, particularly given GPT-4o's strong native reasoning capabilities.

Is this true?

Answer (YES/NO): YES